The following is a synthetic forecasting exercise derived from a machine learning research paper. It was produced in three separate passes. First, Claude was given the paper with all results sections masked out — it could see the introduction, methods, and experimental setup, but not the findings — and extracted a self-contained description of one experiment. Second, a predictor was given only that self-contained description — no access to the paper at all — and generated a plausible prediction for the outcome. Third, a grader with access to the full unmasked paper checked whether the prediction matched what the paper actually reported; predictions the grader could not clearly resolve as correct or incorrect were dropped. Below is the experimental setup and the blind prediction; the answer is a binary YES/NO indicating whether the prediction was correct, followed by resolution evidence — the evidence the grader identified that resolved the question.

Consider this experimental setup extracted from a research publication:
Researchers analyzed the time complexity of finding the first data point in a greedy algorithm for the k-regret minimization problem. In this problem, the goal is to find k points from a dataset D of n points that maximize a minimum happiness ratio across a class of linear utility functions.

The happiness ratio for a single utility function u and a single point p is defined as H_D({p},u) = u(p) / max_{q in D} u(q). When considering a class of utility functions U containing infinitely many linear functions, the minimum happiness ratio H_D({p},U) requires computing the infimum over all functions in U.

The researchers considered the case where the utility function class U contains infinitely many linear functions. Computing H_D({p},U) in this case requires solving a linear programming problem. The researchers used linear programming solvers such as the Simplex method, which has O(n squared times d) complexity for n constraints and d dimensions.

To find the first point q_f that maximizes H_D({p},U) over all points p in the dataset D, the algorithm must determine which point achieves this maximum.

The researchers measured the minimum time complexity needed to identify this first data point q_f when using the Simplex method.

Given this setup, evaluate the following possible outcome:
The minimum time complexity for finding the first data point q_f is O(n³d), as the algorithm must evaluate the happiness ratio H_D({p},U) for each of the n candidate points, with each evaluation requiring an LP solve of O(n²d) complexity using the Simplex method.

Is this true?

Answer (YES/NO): NO